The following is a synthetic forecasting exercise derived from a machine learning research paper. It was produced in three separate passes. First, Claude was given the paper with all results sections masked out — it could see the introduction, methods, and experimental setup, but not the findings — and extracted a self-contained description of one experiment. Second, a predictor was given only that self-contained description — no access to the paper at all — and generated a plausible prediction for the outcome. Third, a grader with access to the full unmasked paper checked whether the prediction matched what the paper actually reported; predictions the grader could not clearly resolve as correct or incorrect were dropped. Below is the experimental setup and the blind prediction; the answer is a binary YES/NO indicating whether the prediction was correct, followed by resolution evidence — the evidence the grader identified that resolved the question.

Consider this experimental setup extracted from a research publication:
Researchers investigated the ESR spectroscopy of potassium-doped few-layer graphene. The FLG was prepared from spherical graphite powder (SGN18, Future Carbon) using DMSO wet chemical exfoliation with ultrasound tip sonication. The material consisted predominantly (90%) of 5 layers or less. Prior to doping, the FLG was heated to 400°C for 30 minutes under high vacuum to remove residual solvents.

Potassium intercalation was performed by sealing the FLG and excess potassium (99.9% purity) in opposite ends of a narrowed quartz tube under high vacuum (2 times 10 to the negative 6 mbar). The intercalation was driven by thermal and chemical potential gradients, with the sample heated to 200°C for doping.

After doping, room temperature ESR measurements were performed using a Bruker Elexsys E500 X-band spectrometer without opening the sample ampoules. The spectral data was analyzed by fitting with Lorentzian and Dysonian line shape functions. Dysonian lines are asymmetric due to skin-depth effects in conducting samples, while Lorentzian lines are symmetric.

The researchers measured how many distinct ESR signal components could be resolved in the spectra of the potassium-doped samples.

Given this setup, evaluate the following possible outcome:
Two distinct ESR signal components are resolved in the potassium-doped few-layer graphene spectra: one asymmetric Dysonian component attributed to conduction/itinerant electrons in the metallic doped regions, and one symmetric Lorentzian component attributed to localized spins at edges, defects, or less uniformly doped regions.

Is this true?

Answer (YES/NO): NO